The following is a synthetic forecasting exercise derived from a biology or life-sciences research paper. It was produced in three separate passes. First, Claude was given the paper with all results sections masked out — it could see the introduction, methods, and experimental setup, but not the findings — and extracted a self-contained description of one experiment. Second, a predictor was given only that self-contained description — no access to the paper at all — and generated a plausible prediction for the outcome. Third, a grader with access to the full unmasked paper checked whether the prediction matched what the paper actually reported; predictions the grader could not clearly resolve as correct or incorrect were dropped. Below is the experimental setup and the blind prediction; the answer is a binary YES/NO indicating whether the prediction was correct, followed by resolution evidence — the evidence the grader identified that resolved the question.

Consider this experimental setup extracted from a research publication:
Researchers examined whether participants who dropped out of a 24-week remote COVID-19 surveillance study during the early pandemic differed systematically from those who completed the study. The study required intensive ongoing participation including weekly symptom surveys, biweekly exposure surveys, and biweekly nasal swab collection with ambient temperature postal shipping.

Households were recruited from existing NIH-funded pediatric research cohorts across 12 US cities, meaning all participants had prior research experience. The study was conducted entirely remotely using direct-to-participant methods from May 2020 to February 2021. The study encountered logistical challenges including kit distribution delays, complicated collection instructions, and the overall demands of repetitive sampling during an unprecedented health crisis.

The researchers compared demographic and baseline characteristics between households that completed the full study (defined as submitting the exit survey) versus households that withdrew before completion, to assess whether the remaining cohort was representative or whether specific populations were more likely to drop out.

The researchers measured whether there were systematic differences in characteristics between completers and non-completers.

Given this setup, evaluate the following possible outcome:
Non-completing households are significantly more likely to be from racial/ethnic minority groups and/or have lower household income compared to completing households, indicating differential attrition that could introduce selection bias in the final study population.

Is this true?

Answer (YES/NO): YES